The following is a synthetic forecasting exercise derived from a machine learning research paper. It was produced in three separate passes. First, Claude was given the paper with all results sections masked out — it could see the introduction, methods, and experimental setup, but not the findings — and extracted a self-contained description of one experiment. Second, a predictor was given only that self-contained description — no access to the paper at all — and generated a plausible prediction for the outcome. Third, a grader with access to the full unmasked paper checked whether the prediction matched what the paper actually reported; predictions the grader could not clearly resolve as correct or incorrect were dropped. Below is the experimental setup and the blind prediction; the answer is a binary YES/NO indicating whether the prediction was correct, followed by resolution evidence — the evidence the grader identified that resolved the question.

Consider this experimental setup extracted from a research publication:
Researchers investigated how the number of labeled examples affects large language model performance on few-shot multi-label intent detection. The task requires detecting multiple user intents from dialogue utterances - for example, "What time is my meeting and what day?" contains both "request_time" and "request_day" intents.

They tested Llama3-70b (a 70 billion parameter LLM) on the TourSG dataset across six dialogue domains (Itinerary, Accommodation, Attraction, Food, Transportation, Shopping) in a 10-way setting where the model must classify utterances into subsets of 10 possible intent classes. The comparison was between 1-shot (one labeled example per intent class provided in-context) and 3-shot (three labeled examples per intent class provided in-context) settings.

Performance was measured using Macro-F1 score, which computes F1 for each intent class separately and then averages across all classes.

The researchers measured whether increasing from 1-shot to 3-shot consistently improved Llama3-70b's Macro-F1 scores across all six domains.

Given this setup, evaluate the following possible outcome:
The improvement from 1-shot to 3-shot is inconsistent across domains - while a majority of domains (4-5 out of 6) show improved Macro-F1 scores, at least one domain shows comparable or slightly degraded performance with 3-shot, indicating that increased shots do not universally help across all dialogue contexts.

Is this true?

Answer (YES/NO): NO